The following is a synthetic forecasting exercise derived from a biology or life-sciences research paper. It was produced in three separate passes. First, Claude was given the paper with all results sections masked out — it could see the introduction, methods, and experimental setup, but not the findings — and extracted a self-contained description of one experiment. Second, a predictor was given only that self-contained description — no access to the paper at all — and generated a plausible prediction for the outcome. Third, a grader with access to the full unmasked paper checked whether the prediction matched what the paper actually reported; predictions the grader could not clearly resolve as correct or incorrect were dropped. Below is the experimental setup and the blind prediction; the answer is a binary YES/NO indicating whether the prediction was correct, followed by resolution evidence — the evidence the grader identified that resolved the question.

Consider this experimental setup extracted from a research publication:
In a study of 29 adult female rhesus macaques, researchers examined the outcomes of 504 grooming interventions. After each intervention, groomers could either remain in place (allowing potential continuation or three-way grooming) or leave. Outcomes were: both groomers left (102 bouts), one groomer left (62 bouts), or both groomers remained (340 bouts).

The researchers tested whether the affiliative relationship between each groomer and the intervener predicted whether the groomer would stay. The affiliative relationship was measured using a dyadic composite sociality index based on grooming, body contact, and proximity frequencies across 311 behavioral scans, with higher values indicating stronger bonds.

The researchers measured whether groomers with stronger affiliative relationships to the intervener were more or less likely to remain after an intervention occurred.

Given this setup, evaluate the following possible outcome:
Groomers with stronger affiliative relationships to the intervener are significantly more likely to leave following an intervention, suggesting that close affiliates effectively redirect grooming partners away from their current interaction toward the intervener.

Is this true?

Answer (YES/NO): NO